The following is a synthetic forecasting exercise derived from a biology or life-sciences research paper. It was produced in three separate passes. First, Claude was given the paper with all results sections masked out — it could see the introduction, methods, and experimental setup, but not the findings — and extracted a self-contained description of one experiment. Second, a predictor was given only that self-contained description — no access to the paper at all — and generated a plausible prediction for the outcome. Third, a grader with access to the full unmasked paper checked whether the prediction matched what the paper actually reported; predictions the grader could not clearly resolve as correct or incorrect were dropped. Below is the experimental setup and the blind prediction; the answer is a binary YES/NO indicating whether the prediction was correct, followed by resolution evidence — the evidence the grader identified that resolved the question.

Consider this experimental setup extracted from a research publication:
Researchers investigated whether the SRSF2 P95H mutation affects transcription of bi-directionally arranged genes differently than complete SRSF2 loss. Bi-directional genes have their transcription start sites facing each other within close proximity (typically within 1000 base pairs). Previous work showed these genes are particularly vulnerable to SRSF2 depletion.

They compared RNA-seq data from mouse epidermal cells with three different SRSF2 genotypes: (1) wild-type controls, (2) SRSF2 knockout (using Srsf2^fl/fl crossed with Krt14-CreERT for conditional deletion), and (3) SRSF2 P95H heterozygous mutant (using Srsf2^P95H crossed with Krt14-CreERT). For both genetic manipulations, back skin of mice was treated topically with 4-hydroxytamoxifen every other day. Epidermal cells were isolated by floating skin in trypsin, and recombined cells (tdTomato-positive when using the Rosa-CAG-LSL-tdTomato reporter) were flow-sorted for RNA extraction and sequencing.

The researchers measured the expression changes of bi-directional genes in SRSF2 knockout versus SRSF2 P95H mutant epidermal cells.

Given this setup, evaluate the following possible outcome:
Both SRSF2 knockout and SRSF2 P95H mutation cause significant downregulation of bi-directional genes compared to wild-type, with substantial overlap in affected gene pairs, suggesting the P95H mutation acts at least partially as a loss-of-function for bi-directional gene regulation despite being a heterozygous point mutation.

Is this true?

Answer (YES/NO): YES